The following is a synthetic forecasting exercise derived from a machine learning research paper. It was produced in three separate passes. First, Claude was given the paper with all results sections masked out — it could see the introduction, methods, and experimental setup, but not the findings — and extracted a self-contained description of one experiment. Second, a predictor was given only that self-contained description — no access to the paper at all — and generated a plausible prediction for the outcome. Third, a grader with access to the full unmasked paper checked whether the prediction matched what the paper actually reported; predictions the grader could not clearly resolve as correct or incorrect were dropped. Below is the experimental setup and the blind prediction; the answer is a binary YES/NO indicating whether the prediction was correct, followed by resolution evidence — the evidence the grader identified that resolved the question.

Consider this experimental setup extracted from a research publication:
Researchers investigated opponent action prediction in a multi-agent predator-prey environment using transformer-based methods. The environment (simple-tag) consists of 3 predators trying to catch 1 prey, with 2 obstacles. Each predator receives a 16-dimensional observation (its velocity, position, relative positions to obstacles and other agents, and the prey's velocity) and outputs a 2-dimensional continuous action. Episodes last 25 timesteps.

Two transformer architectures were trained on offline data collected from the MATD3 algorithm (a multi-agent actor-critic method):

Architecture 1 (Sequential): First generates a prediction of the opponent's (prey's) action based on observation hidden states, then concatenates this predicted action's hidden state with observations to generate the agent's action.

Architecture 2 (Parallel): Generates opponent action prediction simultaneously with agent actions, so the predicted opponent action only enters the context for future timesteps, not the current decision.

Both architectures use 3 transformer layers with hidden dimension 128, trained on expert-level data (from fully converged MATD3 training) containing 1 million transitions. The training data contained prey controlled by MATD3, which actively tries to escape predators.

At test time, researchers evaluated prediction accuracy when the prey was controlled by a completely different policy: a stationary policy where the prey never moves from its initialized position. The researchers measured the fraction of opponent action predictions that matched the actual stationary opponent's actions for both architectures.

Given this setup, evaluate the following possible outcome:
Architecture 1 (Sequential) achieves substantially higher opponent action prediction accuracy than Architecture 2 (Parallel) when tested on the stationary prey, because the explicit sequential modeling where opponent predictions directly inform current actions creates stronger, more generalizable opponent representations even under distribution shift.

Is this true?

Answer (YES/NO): NO